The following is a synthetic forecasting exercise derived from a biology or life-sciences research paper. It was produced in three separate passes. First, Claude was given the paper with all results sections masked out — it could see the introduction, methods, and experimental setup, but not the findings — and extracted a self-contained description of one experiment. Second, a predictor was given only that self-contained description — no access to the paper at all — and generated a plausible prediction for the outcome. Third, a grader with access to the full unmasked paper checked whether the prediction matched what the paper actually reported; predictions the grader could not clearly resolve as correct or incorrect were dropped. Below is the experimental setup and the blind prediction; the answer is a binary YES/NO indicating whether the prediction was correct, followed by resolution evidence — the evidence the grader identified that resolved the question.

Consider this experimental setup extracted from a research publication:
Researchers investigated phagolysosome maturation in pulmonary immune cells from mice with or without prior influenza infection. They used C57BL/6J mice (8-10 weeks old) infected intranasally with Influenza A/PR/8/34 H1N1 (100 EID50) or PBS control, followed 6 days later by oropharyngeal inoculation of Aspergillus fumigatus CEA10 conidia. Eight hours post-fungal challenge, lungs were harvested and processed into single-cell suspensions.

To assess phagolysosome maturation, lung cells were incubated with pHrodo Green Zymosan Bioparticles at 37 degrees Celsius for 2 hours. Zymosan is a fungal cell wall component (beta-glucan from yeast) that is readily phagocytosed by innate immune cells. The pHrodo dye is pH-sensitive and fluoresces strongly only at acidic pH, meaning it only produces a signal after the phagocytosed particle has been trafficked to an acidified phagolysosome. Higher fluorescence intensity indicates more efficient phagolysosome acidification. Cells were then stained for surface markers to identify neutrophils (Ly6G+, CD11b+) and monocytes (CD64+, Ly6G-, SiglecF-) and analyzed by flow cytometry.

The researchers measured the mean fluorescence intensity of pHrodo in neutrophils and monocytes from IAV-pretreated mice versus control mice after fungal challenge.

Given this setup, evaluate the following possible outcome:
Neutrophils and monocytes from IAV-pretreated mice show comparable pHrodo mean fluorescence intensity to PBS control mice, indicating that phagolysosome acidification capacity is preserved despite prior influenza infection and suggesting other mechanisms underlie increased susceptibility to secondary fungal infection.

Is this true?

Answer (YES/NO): NO